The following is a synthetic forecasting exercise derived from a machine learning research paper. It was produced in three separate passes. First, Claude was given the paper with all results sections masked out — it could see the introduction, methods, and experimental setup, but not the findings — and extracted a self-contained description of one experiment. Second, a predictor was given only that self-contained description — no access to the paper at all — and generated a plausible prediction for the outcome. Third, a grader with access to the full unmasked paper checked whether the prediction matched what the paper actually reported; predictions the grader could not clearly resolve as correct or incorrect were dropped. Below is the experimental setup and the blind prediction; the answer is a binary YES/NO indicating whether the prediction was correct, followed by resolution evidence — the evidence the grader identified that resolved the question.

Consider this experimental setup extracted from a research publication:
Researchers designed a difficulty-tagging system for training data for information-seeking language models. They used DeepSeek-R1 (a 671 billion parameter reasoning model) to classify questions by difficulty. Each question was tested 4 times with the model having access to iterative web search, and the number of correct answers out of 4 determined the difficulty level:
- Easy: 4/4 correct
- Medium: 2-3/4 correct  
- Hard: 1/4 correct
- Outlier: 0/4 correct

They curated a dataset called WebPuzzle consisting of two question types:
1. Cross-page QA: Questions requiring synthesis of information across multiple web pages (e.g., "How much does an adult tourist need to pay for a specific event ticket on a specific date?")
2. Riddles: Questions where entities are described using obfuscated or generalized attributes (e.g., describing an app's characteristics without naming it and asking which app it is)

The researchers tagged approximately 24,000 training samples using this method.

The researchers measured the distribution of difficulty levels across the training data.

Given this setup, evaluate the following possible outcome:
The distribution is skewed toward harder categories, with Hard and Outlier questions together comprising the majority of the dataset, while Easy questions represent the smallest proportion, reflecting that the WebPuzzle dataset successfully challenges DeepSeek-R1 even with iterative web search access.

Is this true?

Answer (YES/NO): NO